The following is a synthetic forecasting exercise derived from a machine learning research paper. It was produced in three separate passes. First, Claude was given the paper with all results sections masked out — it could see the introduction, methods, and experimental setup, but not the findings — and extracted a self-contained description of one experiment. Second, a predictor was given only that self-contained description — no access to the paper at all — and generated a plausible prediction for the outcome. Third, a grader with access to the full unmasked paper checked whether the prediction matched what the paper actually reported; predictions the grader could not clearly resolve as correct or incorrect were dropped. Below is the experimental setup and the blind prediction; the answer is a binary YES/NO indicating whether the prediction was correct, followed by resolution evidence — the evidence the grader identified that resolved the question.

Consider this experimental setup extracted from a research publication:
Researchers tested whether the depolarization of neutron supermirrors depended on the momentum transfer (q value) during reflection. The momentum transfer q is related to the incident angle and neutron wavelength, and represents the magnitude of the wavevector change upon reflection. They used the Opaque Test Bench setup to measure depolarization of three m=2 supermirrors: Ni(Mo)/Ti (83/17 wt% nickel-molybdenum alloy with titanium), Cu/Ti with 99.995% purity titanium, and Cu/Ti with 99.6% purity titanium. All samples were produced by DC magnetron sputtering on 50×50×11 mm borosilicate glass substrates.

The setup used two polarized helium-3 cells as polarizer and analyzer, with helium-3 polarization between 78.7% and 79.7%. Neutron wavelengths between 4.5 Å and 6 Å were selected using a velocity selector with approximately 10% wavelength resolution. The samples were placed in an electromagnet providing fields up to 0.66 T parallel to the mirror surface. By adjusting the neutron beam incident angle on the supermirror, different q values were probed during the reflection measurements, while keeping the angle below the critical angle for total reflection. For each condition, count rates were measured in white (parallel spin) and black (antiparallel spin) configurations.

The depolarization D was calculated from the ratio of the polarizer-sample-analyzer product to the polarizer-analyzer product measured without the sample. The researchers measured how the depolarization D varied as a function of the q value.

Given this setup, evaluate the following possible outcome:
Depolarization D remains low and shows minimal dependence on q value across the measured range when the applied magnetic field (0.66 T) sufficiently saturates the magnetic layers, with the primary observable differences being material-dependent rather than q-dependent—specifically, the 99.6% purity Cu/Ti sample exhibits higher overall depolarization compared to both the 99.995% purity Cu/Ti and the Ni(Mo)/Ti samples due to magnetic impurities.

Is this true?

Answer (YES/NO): NO